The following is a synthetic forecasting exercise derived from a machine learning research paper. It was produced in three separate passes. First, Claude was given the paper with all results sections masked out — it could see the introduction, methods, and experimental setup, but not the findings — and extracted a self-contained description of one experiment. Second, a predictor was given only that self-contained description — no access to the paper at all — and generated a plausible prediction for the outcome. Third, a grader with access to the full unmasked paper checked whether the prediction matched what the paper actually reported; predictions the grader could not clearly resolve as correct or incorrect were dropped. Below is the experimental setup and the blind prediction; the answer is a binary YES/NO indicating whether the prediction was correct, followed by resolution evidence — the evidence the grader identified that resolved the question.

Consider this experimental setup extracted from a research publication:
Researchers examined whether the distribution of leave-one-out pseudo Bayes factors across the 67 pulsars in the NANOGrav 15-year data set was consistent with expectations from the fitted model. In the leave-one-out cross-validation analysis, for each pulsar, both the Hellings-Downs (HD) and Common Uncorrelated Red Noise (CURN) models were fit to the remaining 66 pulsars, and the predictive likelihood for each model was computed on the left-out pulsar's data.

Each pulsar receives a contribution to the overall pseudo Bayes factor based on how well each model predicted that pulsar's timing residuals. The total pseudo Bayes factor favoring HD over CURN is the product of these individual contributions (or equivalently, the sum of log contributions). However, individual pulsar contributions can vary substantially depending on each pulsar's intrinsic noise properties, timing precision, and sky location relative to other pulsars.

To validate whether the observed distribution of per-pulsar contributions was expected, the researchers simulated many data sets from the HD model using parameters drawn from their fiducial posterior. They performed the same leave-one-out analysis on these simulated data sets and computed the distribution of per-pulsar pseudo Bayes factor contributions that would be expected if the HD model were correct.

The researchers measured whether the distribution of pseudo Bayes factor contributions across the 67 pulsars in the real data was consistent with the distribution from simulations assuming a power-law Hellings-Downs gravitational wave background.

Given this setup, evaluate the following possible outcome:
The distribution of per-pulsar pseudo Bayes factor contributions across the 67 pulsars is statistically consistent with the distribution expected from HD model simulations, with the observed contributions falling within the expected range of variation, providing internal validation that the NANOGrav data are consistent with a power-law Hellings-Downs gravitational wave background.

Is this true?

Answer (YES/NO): YES